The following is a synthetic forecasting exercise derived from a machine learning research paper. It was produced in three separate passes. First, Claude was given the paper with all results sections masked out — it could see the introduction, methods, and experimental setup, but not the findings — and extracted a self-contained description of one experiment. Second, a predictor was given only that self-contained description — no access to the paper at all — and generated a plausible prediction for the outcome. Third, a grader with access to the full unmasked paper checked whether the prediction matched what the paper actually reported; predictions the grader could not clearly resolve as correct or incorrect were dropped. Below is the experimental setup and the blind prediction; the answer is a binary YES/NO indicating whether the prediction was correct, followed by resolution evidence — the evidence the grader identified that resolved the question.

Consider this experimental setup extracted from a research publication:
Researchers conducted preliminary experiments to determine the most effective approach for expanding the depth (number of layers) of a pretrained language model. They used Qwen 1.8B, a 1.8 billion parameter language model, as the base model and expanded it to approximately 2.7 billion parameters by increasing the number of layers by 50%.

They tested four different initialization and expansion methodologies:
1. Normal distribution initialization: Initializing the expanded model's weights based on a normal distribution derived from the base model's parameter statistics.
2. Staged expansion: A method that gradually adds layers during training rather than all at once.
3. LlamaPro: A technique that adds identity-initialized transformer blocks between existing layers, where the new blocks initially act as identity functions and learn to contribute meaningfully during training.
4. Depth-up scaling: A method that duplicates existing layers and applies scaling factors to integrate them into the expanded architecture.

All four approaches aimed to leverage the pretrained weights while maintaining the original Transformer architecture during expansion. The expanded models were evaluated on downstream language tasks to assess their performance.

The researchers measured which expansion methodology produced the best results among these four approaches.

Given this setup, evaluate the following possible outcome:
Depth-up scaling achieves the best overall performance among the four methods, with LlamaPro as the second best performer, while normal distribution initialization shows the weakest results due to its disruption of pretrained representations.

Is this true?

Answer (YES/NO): NO